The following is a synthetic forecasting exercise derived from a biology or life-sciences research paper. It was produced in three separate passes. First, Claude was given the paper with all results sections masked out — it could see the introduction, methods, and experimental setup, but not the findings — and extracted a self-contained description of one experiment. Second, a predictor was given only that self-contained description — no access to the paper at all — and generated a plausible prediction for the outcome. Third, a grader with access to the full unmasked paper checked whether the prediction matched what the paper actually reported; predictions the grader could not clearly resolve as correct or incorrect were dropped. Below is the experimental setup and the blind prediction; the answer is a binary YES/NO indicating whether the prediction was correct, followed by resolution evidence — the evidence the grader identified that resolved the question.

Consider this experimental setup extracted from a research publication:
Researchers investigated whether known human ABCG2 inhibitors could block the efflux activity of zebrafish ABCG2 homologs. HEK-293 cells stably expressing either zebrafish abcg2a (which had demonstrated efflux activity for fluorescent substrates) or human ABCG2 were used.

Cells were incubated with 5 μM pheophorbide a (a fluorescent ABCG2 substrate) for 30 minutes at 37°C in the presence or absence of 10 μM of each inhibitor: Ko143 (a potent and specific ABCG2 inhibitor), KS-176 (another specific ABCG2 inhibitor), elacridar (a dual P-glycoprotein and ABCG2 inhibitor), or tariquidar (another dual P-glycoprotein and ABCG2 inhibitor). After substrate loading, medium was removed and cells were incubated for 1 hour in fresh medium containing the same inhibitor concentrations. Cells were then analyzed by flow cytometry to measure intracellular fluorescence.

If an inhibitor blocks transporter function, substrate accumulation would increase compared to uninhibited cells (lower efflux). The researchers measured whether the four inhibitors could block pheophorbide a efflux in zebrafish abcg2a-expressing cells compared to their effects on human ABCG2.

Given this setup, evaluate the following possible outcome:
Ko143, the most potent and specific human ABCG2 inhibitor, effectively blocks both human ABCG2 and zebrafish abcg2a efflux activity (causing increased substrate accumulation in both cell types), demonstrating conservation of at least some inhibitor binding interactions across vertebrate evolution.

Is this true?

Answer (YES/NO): YES